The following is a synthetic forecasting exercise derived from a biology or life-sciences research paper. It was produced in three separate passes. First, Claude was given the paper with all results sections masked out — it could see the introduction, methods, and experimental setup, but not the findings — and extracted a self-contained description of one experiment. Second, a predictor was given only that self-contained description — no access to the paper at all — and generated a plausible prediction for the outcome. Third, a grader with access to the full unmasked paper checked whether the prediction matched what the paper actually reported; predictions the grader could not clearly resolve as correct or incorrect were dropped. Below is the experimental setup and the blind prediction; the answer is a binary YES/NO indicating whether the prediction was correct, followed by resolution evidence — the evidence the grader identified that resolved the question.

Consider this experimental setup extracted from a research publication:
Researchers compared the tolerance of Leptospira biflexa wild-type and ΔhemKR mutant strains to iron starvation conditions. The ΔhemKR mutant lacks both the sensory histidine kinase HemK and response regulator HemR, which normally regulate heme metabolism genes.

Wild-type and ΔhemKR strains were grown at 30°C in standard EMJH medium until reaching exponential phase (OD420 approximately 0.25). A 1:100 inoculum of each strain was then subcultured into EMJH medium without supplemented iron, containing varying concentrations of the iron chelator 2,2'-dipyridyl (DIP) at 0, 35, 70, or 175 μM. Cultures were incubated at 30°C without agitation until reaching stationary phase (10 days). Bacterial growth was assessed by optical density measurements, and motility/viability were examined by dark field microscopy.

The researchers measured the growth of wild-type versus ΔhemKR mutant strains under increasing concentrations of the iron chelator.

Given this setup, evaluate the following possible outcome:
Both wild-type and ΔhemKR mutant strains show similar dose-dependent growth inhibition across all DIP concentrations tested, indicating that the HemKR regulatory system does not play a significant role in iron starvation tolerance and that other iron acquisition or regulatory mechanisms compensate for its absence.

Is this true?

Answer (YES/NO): NO